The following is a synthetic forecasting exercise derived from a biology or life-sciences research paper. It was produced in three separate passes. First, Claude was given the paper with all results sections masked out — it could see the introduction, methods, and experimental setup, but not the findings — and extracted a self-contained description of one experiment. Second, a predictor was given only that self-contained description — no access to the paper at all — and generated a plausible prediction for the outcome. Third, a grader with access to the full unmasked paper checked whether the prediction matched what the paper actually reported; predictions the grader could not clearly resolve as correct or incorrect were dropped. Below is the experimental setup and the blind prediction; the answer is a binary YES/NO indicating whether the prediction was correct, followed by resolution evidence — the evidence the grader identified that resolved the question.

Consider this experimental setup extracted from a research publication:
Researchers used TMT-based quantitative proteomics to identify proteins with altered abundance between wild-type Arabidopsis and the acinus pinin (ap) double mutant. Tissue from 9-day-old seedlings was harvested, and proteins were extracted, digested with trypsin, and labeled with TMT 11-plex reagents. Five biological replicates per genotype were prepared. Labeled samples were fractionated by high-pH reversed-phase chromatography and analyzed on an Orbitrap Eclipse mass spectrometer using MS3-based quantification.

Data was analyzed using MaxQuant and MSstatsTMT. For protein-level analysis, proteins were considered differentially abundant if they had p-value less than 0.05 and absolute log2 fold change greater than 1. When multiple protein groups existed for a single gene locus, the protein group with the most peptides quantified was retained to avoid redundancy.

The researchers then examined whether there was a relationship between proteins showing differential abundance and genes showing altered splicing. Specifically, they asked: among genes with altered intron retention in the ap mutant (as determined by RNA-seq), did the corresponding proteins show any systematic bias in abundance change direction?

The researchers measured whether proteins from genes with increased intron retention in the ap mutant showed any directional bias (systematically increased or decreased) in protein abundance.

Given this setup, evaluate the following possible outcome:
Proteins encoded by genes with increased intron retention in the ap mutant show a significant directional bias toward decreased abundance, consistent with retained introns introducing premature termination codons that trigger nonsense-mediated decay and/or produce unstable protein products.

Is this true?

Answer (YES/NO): YES